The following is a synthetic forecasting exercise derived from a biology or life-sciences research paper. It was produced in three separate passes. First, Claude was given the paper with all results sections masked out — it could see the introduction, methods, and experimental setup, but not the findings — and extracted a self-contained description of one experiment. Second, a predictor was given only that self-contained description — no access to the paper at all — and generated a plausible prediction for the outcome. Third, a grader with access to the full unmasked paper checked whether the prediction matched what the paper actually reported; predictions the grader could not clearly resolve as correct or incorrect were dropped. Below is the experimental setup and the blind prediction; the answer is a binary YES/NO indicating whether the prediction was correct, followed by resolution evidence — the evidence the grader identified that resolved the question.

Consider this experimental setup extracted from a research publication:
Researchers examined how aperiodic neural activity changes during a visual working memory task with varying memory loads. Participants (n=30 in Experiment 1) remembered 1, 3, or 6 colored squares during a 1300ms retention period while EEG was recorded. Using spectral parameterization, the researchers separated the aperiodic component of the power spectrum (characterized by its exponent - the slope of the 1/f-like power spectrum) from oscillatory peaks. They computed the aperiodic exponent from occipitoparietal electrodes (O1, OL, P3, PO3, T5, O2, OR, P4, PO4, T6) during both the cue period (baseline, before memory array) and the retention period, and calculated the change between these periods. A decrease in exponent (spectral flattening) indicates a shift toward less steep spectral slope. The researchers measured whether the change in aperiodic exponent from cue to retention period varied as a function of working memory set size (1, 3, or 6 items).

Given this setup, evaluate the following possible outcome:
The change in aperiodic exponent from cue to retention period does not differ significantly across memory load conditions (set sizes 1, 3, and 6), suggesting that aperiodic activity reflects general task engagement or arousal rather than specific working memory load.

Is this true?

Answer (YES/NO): NO